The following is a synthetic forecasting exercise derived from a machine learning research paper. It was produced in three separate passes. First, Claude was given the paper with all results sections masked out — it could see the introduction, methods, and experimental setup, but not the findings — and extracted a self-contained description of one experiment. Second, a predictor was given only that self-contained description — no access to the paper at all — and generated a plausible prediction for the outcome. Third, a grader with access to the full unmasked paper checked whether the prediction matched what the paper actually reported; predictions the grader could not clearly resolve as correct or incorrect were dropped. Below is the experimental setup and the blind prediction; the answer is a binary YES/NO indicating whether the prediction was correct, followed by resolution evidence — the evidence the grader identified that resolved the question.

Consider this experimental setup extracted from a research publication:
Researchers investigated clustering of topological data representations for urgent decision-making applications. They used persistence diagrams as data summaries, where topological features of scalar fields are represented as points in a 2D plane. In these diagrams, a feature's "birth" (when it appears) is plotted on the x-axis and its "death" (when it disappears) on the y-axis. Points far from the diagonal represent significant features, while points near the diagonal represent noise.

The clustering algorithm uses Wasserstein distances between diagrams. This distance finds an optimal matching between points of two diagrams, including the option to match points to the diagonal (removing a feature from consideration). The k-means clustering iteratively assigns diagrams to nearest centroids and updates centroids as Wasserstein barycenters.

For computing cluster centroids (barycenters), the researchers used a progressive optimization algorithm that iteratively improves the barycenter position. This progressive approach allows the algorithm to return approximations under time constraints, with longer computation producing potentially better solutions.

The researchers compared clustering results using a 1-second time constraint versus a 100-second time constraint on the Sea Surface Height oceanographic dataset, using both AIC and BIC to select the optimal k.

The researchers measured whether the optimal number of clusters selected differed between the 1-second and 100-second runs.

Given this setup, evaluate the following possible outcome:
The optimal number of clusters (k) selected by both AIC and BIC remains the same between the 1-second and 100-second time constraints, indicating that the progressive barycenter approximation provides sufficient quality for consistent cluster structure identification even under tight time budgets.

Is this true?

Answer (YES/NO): NO